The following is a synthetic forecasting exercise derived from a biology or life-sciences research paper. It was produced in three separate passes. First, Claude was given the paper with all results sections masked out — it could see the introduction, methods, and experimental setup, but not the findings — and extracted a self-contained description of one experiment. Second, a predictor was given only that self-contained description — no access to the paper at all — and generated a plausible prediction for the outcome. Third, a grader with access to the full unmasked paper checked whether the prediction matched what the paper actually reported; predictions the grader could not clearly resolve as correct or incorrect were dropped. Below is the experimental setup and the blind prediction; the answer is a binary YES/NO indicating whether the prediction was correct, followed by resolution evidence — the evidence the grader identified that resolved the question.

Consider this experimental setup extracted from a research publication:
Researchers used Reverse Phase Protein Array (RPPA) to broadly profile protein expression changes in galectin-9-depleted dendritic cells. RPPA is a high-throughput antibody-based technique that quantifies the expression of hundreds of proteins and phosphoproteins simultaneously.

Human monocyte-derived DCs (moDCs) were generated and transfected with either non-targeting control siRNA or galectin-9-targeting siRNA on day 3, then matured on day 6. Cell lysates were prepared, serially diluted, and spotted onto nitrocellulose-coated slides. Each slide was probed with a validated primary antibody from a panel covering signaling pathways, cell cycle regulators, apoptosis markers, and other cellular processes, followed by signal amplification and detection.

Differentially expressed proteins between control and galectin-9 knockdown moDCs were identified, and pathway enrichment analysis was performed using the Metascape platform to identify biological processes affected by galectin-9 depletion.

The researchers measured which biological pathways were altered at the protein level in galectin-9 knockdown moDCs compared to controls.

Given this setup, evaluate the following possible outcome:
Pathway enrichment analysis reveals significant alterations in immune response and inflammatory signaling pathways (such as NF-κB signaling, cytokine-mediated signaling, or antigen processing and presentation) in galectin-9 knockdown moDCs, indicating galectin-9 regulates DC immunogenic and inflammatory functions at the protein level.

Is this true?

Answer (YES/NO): NO